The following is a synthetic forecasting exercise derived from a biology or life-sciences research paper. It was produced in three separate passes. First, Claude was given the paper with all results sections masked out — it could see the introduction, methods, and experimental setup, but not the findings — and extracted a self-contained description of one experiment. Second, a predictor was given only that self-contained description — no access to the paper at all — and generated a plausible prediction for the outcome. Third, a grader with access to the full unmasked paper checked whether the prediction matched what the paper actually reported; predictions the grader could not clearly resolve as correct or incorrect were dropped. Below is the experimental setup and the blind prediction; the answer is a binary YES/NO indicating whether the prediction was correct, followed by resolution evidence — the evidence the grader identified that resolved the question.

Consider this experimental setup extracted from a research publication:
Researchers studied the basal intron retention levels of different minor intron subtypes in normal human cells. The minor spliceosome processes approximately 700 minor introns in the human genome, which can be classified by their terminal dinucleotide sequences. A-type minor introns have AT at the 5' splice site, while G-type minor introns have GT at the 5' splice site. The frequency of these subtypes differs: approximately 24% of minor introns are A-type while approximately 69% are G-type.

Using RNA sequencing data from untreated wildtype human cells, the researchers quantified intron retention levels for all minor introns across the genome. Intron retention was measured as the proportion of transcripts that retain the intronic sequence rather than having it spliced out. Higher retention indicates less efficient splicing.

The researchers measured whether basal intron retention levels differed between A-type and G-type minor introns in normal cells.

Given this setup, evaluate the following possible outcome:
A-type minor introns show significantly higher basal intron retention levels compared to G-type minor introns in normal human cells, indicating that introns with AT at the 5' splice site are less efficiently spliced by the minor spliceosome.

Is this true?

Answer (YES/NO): YES